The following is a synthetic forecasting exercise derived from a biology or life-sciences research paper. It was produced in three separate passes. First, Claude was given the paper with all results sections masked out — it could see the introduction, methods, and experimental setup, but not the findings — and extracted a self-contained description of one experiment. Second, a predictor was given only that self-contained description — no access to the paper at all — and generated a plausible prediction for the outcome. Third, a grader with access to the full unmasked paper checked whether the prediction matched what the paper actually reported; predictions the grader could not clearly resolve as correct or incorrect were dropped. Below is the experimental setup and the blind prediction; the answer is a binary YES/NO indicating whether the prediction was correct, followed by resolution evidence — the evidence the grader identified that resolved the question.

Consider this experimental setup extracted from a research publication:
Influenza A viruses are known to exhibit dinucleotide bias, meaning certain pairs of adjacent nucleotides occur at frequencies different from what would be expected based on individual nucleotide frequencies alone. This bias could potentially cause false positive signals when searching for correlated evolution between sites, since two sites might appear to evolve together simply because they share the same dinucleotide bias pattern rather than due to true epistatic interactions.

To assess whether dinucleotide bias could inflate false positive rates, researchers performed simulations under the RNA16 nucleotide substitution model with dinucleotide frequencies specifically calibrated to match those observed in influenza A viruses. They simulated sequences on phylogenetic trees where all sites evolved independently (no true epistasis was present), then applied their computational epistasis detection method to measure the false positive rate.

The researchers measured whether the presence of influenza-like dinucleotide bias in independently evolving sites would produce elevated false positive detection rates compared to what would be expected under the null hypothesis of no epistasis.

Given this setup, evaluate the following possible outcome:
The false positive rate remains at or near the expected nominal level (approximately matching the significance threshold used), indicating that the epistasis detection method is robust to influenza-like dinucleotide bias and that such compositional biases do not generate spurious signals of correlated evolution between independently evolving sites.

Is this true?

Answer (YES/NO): YES